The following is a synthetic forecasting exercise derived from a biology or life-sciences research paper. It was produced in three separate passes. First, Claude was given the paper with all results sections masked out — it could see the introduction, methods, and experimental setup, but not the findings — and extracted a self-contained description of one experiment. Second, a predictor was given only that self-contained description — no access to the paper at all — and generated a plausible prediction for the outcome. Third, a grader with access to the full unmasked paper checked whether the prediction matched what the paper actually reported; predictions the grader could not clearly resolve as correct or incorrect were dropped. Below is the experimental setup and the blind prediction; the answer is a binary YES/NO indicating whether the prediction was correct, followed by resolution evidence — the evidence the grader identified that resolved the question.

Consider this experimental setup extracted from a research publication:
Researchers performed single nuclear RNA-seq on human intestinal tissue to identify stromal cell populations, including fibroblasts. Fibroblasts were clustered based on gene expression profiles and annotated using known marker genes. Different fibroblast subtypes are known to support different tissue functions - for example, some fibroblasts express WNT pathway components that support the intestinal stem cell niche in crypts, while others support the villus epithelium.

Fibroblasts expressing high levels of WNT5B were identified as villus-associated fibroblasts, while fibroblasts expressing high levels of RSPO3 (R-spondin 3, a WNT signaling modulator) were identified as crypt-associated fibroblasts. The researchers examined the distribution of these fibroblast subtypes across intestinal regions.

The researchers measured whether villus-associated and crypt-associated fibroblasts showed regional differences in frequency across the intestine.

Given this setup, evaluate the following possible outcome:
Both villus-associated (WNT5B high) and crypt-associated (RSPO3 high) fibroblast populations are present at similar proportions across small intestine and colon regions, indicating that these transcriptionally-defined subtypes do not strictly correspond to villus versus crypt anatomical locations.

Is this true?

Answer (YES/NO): NO